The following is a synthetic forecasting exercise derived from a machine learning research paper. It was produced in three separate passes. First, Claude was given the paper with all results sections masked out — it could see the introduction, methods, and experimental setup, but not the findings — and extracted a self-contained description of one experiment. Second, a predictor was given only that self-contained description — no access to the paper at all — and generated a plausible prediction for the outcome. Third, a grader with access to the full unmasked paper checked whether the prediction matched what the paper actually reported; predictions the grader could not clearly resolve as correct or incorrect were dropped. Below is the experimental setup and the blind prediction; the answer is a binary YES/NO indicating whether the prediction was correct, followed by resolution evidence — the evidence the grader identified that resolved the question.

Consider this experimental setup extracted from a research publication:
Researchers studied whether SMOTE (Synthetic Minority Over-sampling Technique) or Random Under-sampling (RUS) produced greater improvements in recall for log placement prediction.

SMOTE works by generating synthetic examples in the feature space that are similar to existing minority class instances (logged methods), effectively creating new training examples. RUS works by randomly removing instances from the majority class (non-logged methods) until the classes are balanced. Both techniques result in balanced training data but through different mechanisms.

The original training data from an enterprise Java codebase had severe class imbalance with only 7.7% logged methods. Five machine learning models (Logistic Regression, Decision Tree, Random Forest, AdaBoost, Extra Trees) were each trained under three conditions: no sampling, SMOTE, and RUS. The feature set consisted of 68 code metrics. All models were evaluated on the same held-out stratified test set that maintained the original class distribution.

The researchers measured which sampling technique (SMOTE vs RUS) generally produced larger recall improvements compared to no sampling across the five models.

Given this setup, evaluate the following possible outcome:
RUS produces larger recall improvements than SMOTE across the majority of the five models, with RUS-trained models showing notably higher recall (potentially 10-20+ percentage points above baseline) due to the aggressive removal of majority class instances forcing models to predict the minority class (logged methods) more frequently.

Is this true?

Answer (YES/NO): YES